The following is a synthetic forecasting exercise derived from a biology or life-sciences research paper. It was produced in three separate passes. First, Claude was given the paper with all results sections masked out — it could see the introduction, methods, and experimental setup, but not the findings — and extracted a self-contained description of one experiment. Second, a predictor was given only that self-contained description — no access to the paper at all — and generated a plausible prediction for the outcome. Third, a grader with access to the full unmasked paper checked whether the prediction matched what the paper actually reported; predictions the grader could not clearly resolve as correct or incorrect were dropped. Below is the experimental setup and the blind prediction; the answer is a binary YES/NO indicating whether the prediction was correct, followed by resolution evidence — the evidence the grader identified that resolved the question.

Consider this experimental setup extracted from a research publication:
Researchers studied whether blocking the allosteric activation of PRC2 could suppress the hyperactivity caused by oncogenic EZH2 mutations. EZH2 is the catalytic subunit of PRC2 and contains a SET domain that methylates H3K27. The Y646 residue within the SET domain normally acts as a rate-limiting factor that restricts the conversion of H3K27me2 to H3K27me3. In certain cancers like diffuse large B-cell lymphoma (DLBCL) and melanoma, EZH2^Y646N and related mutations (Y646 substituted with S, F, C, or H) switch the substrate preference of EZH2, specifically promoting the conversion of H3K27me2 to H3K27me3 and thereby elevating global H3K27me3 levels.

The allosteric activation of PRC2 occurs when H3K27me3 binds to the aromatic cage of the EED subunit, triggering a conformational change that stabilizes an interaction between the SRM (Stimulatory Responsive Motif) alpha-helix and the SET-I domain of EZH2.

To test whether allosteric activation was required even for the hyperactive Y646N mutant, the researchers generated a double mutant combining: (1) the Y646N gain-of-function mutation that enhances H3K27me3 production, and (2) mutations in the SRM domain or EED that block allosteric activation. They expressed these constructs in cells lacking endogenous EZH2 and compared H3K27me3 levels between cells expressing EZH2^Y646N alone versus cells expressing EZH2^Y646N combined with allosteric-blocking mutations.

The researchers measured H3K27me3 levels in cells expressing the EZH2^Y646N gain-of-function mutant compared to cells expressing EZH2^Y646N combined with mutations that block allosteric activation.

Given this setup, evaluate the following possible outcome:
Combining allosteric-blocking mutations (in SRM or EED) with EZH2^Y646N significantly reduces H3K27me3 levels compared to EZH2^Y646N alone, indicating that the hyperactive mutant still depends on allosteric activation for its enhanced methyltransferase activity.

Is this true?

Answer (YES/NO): YES